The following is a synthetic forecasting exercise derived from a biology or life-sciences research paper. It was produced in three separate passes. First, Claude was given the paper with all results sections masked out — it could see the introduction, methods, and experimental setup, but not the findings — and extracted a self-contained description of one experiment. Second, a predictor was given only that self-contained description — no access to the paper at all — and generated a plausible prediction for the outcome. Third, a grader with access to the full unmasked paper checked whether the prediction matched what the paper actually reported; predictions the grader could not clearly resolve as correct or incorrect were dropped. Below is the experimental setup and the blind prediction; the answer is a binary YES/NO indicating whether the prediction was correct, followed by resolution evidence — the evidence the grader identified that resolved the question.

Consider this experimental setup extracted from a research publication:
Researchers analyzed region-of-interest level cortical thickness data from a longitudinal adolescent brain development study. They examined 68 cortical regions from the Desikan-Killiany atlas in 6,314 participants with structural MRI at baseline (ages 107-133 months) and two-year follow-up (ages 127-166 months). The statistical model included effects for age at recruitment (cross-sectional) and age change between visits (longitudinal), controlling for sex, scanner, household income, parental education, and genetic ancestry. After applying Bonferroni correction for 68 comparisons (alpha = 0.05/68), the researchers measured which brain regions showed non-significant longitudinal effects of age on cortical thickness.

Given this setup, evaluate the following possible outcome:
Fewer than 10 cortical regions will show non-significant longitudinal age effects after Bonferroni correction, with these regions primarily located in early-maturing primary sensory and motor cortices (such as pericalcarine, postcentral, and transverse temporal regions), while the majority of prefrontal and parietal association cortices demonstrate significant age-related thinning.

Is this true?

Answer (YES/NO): NO